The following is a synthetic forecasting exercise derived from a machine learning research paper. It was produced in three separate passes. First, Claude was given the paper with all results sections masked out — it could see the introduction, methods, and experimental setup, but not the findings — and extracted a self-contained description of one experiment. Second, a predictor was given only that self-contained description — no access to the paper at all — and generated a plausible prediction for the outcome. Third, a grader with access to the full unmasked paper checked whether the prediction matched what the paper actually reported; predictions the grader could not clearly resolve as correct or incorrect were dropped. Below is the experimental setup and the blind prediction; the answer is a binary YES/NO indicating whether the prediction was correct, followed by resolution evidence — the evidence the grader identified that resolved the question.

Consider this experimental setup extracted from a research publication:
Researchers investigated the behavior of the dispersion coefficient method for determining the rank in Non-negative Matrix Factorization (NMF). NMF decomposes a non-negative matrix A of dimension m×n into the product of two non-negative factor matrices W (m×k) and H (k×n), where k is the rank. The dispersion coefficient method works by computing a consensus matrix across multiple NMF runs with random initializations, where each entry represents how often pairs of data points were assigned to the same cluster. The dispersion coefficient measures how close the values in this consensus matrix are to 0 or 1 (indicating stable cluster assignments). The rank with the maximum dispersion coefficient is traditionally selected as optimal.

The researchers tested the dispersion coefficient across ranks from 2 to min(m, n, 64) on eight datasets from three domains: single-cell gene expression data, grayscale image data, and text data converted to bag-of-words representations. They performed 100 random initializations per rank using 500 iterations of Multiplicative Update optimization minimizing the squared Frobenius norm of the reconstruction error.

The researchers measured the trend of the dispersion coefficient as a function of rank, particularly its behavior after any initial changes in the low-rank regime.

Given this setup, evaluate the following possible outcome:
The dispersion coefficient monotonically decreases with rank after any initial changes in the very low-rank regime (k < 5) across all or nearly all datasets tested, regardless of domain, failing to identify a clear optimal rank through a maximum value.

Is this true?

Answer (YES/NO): NO